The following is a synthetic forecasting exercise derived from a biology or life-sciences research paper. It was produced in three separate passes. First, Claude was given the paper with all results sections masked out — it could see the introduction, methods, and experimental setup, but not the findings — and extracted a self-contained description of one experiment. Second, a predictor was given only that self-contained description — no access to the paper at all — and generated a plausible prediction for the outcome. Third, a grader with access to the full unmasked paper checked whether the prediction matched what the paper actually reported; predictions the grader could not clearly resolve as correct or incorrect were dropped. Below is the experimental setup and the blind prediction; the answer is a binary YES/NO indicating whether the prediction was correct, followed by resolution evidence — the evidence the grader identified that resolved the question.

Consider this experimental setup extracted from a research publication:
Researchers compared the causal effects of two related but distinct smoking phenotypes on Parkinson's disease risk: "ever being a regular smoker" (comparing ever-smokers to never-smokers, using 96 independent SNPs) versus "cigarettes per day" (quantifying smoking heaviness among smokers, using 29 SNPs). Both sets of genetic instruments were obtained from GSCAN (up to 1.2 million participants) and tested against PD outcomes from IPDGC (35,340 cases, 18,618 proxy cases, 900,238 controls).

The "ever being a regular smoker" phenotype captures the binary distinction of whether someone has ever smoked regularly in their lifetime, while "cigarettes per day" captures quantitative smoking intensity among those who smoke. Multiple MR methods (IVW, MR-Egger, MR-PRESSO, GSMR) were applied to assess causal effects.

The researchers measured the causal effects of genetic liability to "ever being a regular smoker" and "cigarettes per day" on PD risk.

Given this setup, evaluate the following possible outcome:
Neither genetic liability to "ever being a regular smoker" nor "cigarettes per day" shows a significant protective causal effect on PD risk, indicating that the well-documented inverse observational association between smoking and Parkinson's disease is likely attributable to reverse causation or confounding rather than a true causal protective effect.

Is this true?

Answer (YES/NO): NO